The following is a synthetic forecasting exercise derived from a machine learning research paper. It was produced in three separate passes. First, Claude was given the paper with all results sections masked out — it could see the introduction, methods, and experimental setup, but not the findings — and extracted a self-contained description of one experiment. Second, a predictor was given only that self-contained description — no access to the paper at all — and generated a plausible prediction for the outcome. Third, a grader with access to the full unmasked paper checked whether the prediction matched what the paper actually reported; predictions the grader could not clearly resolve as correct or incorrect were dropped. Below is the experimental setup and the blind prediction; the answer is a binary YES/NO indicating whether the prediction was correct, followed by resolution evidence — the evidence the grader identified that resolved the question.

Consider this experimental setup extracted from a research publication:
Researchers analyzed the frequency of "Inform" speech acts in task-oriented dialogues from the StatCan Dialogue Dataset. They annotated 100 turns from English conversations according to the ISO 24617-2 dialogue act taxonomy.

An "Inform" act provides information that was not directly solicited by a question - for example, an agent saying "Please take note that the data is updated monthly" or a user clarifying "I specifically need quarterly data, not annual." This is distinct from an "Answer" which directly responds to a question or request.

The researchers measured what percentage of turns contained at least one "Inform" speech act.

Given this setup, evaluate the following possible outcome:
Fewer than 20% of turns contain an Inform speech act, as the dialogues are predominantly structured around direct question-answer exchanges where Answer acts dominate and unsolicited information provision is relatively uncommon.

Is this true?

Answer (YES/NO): NO